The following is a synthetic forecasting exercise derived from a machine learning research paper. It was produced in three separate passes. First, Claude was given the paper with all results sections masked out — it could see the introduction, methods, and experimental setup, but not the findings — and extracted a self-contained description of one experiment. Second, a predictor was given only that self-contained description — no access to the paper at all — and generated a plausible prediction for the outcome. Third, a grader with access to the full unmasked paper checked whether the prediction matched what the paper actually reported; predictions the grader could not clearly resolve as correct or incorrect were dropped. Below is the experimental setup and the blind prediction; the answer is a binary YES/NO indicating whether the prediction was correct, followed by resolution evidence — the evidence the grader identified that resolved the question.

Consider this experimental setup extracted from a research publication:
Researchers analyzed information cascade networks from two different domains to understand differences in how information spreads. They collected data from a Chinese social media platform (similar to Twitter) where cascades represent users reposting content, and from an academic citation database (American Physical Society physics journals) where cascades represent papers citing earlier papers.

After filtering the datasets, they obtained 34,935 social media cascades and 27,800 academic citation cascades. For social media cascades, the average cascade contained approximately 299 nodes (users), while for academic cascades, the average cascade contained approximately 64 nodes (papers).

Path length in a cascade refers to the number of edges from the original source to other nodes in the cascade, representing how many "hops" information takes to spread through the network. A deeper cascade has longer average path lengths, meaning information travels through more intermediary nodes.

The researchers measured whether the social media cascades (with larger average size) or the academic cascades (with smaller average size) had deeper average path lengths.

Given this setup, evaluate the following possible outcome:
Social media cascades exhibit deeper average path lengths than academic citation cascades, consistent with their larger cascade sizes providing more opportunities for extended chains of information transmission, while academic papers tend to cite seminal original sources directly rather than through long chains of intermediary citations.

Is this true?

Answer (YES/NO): NO